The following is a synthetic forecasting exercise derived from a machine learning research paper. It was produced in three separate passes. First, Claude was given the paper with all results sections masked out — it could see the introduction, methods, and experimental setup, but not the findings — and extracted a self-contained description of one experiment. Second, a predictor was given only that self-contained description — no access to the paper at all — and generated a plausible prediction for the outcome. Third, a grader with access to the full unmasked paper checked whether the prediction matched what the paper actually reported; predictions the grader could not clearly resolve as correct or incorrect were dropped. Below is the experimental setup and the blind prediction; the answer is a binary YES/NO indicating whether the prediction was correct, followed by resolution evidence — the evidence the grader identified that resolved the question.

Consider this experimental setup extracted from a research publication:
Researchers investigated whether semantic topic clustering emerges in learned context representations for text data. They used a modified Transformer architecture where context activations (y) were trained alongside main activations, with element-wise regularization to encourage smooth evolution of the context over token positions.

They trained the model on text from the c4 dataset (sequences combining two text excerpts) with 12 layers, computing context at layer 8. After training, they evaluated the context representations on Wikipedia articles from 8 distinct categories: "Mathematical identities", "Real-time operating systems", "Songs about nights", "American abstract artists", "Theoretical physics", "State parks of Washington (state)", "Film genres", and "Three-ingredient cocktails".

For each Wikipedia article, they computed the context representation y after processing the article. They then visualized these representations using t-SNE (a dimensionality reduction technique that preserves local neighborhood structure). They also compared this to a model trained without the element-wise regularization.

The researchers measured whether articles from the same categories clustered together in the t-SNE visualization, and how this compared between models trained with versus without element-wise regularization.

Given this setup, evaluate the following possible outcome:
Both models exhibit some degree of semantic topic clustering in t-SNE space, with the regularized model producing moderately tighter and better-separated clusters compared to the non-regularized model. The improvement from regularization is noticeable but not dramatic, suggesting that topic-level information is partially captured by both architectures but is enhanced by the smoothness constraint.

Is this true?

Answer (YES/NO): NO